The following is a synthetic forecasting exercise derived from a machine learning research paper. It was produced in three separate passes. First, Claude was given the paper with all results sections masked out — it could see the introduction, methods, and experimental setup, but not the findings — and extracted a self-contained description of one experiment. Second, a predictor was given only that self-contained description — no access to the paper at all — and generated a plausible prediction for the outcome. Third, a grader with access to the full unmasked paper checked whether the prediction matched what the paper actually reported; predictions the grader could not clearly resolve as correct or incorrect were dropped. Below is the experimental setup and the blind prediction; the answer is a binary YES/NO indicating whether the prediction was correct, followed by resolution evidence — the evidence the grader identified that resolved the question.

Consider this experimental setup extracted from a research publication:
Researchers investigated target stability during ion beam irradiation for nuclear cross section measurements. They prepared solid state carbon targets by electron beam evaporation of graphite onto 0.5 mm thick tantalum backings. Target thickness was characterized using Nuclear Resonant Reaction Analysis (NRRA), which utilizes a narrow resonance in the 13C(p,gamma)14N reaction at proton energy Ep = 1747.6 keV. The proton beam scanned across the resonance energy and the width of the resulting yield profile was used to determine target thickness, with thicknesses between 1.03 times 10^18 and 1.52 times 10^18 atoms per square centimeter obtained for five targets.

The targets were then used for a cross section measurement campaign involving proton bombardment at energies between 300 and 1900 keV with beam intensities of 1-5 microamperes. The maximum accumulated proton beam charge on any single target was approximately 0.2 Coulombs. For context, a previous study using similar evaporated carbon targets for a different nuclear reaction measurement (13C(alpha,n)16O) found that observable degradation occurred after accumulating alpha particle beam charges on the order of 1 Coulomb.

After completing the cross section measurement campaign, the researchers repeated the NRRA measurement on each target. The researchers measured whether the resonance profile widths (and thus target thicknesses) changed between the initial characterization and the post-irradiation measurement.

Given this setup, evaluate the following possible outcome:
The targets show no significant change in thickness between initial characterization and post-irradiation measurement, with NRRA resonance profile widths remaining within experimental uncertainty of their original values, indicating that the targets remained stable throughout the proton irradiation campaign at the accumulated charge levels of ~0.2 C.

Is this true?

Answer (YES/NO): YES